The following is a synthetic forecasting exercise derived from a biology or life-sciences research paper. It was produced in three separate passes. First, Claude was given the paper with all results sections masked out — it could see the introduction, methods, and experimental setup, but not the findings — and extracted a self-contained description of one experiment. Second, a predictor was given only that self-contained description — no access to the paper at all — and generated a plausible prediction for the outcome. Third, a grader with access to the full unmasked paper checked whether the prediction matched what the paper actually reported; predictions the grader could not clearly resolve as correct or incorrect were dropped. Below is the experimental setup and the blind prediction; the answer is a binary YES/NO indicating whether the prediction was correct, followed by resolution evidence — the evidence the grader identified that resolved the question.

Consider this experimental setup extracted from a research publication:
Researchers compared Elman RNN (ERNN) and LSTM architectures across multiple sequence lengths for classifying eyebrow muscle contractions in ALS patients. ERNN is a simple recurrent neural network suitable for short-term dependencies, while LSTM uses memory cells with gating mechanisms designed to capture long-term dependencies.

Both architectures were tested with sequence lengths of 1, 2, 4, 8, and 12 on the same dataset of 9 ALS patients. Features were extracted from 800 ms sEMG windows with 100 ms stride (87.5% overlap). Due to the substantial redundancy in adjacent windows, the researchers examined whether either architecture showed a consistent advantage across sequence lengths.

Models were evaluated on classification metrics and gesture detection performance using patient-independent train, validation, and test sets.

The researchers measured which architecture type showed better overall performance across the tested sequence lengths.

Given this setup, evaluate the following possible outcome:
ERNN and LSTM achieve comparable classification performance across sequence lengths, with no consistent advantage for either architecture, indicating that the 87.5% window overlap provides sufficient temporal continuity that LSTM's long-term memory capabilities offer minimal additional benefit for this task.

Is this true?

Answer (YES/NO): NO